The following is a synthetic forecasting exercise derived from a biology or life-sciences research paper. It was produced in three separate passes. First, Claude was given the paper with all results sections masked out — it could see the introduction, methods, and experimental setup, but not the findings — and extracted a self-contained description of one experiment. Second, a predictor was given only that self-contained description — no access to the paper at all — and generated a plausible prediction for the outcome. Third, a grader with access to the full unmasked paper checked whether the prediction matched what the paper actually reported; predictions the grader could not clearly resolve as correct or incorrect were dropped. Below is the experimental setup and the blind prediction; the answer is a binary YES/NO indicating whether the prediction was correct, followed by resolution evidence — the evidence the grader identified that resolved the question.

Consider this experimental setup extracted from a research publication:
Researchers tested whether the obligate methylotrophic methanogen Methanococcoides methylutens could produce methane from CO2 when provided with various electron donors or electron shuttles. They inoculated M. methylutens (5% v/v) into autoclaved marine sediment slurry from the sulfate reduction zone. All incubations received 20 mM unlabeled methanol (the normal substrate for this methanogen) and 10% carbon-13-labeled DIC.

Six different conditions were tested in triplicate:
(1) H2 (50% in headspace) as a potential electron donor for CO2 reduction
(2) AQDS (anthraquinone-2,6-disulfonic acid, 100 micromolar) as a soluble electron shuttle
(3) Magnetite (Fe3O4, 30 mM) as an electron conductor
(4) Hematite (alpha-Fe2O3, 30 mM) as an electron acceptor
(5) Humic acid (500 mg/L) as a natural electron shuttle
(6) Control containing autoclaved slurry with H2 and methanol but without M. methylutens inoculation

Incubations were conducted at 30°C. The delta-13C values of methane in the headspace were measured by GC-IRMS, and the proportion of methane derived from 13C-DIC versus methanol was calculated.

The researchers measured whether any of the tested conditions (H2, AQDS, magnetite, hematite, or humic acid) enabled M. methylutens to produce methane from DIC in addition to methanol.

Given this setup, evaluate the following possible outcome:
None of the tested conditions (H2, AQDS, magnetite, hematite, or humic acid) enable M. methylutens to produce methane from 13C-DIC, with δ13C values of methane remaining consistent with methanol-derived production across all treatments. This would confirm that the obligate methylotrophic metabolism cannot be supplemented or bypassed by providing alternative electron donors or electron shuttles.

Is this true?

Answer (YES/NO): NO